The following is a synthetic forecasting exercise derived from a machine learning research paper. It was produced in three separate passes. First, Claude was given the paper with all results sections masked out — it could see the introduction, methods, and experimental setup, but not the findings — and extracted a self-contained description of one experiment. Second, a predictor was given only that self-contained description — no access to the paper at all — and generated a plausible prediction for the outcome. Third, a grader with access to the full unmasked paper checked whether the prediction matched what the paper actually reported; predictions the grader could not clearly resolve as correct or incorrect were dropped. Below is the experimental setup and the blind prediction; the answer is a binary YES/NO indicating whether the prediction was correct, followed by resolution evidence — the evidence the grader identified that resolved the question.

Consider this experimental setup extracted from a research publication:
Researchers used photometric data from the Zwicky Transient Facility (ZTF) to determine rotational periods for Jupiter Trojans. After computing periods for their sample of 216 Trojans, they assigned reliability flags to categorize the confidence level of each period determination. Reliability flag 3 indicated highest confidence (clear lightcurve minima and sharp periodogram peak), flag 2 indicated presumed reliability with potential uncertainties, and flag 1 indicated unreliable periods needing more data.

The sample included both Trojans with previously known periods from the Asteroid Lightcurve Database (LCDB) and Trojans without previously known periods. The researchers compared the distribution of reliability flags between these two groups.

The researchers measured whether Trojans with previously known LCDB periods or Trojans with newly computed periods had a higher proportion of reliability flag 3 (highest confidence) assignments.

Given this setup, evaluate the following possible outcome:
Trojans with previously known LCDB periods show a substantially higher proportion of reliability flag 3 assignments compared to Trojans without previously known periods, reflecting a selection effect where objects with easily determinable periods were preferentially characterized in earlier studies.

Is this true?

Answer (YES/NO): YES